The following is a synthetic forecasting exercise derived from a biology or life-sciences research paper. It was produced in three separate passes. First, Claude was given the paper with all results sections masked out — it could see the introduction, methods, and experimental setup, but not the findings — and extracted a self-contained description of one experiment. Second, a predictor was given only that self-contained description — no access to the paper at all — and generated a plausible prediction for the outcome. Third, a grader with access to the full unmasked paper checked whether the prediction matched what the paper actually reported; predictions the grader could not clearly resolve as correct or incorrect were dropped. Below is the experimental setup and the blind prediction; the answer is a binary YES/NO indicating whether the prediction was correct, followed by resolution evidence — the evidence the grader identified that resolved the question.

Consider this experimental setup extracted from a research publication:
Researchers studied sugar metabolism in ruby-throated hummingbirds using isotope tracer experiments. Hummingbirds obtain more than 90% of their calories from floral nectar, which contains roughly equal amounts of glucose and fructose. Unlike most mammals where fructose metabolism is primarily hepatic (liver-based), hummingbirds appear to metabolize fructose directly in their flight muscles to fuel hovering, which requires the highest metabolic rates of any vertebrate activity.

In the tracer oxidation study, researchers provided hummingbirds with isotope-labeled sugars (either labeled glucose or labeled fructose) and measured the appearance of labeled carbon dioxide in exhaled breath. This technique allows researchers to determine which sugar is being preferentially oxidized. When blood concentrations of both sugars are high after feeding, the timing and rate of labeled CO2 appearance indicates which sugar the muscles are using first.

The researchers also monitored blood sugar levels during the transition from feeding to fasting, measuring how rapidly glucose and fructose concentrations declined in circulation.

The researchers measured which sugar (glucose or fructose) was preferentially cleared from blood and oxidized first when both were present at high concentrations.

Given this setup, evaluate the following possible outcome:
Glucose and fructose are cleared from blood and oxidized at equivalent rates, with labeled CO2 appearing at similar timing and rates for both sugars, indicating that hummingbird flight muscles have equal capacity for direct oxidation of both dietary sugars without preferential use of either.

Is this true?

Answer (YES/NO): NO